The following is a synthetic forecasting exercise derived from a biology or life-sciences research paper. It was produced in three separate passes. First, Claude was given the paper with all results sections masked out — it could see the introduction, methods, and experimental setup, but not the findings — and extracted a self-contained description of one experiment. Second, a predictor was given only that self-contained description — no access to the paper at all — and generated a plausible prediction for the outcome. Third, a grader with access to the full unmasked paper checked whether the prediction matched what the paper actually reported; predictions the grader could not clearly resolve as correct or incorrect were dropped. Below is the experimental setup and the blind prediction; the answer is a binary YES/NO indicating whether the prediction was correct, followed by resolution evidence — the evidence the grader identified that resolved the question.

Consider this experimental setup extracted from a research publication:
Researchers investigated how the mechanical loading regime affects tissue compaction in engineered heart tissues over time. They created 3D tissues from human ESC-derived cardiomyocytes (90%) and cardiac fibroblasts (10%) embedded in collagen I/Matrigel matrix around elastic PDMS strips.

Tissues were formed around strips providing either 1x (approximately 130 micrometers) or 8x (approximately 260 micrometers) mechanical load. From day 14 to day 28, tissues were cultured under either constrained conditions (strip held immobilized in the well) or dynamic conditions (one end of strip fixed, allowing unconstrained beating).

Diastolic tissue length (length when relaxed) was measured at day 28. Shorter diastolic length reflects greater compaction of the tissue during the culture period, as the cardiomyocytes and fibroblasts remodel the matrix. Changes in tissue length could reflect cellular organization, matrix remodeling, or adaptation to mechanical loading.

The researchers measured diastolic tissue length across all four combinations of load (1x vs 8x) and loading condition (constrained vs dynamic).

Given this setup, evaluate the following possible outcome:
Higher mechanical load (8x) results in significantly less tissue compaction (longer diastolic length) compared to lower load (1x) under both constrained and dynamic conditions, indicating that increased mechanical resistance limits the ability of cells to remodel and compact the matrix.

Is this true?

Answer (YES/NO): YES